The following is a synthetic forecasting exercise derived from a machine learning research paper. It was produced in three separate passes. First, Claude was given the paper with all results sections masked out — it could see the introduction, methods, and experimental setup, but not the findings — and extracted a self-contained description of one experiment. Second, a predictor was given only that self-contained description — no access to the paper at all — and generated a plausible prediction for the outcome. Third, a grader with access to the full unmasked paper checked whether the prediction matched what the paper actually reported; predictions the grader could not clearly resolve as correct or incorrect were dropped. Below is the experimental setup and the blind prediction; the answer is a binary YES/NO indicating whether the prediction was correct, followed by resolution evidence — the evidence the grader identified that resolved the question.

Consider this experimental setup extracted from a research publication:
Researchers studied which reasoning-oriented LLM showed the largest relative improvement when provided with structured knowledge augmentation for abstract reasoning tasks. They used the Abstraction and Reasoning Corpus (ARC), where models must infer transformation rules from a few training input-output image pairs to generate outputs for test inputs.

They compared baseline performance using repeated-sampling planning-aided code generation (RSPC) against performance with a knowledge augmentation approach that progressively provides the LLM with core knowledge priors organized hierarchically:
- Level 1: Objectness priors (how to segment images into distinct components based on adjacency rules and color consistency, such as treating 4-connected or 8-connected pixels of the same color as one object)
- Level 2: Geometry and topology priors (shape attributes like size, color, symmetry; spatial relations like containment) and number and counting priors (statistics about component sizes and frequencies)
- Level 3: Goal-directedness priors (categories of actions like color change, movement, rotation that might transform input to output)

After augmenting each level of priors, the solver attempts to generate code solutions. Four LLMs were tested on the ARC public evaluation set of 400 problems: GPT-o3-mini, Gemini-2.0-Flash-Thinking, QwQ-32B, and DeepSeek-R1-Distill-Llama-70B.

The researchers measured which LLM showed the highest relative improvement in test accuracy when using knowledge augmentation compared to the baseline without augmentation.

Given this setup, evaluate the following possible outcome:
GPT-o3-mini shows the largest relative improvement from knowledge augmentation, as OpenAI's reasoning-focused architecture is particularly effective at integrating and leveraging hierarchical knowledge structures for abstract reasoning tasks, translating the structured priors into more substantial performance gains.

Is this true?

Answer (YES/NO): NO